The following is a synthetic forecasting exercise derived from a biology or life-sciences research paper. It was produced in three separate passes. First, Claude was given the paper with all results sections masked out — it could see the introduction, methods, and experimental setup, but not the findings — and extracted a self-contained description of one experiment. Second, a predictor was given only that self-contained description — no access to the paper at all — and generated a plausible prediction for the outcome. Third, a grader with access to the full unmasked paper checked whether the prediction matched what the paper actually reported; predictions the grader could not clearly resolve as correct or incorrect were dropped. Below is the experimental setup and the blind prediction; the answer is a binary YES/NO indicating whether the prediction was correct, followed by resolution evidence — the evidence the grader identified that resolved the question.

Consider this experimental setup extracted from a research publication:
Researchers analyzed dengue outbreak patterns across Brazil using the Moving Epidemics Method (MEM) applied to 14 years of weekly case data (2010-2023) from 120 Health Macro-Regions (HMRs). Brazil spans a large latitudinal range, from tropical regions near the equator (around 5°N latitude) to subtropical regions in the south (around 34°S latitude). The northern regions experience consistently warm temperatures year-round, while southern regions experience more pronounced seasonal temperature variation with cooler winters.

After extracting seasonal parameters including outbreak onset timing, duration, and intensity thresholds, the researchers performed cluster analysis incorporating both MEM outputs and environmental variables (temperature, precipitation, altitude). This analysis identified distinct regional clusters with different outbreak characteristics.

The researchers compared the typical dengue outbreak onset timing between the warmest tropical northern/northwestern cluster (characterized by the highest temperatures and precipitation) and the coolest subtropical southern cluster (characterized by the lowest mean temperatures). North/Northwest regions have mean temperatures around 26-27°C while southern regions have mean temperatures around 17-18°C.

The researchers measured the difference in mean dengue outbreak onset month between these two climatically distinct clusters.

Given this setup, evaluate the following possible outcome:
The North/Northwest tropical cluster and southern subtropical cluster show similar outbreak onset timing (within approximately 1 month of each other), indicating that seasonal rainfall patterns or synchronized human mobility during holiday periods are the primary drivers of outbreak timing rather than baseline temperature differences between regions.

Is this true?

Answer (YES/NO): NO